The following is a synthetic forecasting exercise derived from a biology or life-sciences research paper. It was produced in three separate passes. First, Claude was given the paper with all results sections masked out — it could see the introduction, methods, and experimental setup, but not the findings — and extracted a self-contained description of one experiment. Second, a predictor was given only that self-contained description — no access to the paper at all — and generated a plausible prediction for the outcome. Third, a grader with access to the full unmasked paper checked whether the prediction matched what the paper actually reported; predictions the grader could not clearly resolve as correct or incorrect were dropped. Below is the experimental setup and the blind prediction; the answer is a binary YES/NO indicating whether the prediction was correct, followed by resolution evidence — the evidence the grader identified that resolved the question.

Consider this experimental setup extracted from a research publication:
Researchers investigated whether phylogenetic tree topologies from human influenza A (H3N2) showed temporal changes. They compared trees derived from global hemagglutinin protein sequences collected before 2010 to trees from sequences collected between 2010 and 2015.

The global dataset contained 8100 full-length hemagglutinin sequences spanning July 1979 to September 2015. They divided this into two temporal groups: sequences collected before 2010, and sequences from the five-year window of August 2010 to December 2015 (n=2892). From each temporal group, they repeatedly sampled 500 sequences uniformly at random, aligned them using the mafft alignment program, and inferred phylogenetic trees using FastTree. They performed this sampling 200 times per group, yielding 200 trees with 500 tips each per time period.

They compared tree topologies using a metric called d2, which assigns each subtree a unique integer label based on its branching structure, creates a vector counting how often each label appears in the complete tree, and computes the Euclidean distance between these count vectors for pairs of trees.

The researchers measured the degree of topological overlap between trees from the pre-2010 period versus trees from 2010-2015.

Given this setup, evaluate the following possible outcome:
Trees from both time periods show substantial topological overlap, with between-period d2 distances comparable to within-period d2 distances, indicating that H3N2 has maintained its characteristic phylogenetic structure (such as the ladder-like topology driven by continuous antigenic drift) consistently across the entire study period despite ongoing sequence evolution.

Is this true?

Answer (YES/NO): NO